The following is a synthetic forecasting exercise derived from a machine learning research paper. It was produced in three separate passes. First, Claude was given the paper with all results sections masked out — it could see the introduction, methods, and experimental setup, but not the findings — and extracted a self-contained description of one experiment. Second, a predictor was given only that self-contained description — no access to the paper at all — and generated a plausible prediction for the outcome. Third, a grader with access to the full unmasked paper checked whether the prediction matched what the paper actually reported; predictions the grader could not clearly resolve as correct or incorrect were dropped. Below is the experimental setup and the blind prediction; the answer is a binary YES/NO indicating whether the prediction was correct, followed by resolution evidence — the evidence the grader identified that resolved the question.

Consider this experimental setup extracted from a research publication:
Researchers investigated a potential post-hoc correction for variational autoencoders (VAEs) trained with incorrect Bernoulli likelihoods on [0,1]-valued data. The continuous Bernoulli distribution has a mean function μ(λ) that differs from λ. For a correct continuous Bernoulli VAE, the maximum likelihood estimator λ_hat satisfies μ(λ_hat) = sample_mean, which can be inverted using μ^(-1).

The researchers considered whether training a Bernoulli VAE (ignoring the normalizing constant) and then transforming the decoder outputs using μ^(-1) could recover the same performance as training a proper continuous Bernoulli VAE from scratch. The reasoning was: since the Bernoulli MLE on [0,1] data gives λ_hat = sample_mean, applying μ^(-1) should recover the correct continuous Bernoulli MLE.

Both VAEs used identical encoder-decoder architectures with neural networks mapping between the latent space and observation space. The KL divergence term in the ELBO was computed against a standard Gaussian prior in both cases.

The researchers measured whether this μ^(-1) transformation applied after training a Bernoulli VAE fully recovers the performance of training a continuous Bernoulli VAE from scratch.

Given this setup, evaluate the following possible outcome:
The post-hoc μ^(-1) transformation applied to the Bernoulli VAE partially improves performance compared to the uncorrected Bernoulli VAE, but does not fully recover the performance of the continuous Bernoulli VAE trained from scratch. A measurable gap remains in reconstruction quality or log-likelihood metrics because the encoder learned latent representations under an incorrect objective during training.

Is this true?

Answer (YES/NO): YES